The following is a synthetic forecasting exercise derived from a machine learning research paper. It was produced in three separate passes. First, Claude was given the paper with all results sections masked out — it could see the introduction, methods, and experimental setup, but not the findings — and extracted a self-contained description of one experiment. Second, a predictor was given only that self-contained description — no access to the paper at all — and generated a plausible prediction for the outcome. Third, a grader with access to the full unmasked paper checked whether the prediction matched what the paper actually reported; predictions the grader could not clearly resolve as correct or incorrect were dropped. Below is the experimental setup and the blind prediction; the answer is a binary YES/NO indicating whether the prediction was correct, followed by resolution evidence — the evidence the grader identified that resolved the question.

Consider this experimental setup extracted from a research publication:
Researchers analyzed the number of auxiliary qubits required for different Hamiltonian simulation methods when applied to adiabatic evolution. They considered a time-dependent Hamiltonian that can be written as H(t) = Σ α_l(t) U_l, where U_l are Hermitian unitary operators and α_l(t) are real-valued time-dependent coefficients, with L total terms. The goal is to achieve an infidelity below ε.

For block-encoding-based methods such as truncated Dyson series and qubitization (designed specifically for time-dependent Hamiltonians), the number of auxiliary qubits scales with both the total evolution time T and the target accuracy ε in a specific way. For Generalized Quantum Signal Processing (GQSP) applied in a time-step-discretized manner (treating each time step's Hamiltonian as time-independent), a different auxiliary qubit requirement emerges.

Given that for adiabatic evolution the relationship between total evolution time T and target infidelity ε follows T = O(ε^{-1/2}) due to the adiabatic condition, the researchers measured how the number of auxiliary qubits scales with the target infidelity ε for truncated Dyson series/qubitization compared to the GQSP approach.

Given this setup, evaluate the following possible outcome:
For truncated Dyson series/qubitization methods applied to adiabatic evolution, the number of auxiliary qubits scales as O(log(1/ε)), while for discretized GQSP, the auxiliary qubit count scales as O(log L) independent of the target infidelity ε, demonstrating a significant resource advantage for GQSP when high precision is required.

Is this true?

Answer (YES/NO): YES